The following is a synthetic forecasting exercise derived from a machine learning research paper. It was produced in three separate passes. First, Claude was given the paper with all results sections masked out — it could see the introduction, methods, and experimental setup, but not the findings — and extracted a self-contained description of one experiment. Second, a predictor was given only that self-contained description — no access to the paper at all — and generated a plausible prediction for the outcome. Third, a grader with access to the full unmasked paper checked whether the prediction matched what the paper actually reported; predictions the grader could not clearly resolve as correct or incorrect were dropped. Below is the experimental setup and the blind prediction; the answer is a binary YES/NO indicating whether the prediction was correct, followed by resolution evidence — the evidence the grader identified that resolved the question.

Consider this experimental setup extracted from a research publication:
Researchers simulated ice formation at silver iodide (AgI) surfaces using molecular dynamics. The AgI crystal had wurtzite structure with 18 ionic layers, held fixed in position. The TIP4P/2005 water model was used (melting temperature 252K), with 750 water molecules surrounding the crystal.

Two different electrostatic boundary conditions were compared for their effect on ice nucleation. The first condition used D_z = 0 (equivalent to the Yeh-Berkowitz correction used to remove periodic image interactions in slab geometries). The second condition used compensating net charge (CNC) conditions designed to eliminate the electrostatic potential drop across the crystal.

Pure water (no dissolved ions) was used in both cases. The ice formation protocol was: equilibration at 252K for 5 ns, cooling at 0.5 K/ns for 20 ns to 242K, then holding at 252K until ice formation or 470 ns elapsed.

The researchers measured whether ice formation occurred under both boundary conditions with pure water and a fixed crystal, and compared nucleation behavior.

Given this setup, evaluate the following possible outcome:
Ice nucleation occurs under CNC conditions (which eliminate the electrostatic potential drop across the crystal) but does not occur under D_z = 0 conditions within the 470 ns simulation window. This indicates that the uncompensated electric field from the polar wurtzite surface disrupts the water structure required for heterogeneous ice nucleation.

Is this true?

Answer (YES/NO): NO